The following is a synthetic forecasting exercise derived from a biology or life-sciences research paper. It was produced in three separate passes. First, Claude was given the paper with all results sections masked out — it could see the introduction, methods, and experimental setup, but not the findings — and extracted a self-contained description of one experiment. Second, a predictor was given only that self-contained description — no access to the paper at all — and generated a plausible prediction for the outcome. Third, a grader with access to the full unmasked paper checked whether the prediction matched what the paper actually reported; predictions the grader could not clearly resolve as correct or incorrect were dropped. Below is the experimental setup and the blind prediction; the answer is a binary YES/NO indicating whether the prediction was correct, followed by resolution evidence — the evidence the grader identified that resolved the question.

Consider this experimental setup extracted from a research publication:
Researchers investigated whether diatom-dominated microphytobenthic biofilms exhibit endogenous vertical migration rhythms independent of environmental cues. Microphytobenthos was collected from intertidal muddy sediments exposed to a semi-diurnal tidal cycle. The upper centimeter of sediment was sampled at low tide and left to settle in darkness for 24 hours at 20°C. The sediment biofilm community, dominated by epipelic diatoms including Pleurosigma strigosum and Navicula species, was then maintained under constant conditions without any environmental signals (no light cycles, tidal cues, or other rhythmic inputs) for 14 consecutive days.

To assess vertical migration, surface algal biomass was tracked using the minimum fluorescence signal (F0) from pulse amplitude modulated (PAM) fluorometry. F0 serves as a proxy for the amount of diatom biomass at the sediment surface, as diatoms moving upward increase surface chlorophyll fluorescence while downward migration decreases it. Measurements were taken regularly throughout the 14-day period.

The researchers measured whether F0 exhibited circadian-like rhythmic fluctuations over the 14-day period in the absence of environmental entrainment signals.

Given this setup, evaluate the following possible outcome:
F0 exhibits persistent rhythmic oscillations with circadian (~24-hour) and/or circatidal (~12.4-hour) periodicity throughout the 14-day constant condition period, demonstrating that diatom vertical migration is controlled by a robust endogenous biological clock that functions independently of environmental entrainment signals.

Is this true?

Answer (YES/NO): NO